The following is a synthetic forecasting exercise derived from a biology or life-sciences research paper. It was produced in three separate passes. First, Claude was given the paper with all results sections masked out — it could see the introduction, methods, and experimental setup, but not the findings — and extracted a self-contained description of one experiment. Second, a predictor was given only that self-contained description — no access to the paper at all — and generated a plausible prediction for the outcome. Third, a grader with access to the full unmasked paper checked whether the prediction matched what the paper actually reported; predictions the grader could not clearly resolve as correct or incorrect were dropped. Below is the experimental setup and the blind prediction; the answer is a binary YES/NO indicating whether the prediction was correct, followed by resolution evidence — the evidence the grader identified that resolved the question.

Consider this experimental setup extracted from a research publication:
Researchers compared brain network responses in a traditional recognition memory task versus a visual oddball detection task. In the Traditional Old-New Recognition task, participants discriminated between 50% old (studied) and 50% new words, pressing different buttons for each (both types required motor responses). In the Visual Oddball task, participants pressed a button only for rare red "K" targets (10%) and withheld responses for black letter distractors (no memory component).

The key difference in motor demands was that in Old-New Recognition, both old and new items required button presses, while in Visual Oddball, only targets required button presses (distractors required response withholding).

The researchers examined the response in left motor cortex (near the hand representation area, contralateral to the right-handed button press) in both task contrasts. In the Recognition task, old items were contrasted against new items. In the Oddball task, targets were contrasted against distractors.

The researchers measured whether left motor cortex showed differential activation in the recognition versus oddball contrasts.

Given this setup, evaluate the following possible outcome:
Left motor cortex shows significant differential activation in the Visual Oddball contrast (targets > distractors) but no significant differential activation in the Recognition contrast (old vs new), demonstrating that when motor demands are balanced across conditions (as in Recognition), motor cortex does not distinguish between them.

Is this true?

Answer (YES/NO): YES